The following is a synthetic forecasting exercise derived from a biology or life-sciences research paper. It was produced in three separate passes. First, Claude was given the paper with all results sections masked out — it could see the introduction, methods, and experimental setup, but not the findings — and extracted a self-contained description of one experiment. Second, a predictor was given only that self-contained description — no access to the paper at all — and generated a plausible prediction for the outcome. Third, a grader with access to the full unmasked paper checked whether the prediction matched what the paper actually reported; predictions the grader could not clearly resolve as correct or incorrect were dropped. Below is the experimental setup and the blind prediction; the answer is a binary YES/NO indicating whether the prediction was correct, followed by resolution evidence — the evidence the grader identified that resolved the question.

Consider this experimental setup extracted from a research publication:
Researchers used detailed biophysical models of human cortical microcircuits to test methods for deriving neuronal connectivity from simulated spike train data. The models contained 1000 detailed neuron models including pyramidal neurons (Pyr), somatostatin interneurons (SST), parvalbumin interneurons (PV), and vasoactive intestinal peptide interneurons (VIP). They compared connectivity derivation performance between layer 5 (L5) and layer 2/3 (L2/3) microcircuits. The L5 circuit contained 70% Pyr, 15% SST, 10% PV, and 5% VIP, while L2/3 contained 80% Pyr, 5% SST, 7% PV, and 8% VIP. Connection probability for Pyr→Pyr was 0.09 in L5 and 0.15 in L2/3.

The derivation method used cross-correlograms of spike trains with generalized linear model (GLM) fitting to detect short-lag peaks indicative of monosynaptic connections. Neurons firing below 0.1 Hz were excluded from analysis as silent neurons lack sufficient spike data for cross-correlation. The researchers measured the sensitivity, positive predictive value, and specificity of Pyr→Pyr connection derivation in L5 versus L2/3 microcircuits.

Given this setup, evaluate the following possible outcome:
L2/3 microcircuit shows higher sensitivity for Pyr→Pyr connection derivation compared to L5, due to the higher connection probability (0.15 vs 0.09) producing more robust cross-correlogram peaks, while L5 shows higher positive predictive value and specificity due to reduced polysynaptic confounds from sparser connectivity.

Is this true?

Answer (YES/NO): NO